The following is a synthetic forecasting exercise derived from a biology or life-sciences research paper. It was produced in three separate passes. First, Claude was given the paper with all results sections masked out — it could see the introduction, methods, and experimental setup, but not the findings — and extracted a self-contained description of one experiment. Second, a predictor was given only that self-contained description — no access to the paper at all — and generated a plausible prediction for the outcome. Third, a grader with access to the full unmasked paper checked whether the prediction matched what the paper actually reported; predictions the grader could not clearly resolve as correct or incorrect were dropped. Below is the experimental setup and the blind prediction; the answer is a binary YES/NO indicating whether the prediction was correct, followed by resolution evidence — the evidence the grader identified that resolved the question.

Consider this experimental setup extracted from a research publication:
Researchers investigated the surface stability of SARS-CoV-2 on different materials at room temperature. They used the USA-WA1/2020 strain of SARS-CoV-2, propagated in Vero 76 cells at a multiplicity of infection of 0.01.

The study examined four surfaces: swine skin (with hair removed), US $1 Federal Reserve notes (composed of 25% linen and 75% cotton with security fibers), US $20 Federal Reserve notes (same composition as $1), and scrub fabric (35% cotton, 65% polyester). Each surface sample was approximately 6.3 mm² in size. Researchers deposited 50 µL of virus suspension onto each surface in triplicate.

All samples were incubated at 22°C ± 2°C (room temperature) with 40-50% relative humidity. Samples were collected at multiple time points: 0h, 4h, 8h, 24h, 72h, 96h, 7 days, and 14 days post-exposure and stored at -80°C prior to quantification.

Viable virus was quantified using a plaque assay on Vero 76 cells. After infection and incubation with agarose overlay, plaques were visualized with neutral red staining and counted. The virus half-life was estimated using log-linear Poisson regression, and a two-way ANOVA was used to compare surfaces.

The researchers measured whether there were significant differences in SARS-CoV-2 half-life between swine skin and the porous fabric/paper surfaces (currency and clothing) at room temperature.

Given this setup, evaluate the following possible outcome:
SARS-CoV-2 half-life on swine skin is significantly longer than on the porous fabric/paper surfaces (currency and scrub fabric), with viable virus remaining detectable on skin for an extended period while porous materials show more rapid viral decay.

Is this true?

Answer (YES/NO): YES